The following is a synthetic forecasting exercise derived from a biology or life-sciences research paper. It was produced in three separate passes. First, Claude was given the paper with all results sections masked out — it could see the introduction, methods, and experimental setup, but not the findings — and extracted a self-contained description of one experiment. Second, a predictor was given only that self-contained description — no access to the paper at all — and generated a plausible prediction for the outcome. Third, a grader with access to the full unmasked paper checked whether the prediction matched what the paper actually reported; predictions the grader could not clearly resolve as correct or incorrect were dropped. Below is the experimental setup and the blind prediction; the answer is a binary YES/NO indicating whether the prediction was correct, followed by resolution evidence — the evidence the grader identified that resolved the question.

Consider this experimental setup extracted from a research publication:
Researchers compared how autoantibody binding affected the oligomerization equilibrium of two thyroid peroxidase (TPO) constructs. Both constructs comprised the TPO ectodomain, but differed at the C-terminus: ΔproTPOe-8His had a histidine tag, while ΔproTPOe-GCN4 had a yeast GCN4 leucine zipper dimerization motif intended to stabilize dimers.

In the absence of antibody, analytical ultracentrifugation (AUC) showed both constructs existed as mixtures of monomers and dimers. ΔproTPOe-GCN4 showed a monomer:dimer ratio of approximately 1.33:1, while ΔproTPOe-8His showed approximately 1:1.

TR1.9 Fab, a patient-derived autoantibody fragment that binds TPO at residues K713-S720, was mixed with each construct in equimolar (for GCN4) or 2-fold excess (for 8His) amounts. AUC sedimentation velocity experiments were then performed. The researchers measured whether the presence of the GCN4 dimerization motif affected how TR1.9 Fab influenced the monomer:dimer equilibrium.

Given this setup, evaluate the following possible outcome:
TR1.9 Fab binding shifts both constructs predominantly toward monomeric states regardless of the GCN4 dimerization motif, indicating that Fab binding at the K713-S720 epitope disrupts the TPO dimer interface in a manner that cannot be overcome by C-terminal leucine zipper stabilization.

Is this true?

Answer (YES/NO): NO